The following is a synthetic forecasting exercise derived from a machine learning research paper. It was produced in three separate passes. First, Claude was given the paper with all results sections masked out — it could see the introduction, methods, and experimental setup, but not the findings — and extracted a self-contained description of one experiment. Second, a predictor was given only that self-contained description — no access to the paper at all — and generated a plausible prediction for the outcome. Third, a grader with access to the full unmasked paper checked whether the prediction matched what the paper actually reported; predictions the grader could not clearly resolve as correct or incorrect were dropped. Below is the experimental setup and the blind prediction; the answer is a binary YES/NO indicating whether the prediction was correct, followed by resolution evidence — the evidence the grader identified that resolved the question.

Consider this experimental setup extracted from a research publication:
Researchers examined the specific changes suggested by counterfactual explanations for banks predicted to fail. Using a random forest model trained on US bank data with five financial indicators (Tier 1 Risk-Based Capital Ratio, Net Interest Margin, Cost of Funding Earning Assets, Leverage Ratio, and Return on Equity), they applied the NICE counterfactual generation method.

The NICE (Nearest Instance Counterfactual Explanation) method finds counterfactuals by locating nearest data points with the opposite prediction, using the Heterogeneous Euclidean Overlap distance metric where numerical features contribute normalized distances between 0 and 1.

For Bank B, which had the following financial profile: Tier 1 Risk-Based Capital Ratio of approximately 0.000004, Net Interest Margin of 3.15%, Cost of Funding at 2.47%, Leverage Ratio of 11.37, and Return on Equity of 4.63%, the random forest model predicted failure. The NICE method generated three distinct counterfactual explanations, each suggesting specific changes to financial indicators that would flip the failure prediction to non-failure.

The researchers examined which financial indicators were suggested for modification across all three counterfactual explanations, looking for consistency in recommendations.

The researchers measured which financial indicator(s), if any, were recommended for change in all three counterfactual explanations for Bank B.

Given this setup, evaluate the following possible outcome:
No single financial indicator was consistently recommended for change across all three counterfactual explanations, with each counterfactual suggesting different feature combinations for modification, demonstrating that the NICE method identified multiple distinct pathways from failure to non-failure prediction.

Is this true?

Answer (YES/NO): NO